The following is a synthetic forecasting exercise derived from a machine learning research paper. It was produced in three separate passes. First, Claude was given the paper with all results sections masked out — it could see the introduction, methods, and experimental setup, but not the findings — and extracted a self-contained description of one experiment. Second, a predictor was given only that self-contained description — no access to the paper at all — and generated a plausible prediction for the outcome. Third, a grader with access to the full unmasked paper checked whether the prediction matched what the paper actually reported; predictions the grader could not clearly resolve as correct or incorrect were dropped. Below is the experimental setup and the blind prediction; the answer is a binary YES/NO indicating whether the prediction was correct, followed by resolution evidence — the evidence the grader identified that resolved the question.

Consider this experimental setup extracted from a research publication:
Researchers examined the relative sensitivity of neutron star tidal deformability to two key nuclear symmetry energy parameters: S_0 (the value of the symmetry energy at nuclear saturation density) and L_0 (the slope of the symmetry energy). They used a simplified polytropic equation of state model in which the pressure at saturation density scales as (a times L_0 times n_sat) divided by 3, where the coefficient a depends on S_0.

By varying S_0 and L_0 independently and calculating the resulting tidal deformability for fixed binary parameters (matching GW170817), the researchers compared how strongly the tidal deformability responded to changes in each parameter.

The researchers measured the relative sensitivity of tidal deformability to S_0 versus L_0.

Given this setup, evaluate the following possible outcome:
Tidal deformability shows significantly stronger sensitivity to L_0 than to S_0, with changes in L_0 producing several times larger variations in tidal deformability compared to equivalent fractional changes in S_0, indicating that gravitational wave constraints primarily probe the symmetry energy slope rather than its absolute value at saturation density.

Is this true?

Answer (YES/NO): YES